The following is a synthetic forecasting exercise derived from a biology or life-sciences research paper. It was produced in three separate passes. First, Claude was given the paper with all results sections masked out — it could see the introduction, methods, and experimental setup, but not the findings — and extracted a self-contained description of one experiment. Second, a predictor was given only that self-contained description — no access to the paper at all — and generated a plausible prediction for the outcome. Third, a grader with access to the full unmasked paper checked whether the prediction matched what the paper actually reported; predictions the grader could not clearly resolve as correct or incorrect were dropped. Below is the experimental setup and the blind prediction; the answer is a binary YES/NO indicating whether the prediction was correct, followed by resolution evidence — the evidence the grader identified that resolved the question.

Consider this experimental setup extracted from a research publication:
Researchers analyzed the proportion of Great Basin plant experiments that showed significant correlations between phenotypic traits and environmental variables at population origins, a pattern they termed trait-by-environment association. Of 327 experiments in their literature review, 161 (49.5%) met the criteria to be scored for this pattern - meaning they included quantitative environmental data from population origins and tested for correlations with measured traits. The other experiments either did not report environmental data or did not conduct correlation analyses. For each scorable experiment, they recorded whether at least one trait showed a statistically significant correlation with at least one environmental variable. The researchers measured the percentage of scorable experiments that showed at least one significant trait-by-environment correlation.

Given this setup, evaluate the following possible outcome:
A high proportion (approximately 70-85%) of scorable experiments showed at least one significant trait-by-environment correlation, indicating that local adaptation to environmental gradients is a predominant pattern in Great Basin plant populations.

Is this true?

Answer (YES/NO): YES